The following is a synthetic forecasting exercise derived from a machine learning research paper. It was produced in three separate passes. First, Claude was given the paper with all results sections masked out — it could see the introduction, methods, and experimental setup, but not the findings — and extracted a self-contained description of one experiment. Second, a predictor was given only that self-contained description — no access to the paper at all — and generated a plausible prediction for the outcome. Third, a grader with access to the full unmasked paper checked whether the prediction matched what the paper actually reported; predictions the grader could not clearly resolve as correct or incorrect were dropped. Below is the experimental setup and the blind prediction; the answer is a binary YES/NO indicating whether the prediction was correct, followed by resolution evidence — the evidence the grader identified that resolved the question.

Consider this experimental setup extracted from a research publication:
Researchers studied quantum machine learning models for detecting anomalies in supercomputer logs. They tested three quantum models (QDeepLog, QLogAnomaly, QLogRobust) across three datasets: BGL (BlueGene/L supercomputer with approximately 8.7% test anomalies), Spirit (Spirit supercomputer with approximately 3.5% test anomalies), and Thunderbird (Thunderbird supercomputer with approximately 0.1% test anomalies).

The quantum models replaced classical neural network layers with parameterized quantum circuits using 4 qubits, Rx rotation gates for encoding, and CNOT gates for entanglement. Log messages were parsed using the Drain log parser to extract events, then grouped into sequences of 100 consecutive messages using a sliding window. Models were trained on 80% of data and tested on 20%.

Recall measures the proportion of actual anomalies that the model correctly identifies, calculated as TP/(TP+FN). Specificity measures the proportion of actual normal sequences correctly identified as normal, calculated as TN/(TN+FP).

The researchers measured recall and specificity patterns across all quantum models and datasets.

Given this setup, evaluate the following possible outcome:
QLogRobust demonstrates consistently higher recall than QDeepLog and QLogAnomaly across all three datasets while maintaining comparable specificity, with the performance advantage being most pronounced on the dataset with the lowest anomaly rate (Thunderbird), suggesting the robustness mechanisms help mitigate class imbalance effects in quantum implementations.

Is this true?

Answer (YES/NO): NO